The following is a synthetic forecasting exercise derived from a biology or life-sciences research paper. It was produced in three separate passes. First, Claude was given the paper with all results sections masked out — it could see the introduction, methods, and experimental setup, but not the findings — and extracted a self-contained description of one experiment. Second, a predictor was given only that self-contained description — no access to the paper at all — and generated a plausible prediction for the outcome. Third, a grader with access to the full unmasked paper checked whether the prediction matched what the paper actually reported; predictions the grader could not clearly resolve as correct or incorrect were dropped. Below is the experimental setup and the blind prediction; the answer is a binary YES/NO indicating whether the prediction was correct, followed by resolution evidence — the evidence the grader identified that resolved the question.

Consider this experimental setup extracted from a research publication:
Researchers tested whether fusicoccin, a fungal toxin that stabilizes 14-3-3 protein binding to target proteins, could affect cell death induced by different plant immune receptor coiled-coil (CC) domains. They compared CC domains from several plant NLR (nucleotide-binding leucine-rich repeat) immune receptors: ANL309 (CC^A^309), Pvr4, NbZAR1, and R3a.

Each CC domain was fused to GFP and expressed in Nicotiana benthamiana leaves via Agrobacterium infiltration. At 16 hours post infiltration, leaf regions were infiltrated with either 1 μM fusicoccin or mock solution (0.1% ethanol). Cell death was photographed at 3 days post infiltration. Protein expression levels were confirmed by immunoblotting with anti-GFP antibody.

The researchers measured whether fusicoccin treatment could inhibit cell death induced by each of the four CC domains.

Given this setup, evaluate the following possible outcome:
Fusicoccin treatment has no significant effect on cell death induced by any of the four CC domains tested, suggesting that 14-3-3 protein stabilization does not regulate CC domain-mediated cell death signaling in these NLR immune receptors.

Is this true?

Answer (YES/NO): NO